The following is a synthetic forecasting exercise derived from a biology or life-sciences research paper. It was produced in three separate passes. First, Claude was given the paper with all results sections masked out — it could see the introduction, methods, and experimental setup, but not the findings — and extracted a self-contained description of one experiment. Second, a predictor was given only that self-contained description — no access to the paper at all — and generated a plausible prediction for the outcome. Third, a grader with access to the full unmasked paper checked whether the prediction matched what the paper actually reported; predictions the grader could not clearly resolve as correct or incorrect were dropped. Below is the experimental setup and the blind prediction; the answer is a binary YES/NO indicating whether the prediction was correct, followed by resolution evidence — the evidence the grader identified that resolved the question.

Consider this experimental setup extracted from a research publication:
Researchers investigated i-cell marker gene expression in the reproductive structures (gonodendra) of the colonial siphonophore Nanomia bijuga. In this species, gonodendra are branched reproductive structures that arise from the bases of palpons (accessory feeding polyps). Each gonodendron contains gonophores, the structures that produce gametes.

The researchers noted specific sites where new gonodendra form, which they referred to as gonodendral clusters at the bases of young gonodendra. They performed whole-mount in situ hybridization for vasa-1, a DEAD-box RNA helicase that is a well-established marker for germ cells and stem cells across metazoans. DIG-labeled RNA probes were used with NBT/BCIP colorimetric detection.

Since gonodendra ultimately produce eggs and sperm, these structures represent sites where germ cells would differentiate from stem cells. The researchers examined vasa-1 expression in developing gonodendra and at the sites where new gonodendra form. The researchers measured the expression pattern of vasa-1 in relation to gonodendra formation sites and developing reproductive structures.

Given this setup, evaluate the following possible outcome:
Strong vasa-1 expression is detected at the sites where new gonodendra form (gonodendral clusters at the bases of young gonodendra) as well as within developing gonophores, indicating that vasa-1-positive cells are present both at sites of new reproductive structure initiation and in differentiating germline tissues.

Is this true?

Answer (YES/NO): YES